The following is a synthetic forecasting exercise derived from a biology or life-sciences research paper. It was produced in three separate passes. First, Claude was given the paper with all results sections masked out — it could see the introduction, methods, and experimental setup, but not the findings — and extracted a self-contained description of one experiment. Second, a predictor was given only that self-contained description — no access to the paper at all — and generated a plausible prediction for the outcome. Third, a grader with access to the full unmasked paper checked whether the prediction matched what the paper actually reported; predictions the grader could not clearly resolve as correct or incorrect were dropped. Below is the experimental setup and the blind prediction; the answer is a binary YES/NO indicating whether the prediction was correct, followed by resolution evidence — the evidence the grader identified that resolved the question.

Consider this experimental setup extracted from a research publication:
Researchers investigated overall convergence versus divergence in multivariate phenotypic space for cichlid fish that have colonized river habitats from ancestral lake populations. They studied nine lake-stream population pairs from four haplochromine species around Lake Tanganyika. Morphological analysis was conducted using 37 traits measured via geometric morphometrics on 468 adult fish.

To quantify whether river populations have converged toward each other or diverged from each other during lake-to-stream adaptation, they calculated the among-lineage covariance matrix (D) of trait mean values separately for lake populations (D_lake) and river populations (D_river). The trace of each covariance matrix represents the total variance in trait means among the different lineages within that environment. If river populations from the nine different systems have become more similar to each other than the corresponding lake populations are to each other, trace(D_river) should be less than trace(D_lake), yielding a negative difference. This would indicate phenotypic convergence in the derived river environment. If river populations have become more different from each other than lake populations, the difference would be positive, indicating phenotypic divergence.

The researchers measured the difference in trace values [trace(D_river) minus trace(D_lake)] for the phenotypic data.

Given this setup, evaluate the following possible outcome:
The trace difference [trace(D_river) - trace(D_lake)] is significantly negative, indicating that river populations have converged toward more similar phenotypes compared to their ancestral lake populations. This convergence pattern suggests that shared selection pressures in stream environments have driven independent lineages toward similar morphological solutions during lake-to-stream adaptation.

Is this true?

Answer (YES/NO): YES